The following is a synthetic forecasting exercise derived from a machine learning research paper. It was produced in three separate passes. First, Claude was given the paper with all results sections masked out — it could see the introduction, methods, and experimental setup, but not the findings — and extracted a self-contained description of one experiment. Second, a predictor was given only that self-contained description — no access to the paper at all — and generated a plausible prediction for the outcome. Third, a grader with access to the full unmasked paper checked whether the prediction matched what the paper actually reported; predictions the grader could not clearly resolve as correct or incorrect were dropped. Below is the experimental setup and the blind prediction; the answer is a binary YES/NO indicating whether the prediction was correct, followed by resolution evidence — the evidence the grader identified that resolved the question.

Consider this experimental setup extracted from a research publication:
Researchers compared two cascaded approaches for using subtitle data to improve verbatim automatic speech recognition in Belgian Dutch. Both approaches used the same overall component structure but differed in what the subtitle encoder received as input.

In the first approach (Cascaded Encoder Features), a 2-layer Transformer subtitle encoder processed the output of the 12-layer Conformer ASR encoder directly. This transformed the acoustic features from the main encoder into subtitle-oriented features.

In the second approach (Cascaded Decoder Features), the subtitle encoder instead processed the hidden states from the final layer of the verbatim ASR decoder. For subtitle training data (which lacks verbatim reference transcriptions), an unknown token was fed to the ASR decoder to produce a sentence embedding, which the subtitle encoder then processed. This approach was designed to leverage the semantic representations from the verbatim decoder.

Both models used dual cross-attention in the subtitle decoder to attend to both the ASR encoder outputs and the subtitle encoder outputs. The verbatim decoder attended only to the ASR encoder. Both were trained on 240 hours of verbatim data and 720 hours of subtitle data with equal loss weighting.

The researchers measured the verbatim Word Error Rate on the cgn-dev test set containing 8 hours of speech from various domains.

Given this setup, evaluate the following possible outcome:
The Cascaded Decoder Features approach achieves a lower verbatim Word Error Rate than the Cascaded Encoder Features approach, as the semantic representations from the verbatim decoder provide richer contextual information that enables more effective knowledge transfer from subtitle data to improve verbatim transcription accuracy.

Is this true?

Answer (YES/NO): NO